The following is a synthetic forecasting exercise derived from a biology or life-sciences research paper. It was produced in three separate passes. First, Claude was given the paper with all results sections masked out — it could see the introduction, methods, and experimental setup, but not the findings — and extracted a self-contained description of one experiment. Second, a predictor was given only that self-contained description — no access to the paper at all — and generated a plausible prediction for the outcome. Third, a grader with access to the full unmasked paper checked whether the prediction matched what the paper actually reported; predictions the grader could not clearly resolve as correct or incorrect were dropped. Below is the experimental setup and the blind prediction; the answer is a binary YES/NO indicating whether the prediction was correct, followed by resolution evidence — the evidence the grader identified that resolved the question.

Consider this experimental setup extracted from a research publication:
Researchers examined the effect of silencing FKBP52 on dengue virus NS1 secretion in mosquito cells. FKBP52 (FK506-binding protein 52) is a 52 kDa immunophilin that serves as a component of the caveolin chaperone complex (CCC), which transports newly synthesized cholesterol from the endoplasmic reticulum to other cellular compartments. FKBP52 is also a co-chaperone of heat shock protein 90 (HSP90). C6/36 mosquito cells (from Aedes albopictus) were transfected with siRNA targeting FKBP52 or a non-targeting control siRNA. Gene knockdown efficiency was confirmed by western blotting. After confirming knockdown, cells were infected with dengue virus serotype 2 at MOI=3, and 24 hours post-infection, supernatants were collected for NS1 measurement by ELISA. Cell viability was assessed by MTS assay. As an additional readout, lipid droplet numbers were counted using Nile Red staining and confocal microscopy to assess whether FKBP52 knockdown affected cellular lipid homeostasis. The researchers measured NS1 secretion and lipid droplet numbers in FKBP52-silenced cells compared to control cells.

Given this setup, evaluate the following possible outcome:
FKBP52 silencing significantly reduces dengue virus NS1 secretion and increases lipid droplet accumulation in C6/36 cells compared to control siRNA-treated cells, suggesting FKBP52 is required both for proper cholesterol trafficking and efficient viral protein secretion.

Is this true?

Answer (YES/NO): NO